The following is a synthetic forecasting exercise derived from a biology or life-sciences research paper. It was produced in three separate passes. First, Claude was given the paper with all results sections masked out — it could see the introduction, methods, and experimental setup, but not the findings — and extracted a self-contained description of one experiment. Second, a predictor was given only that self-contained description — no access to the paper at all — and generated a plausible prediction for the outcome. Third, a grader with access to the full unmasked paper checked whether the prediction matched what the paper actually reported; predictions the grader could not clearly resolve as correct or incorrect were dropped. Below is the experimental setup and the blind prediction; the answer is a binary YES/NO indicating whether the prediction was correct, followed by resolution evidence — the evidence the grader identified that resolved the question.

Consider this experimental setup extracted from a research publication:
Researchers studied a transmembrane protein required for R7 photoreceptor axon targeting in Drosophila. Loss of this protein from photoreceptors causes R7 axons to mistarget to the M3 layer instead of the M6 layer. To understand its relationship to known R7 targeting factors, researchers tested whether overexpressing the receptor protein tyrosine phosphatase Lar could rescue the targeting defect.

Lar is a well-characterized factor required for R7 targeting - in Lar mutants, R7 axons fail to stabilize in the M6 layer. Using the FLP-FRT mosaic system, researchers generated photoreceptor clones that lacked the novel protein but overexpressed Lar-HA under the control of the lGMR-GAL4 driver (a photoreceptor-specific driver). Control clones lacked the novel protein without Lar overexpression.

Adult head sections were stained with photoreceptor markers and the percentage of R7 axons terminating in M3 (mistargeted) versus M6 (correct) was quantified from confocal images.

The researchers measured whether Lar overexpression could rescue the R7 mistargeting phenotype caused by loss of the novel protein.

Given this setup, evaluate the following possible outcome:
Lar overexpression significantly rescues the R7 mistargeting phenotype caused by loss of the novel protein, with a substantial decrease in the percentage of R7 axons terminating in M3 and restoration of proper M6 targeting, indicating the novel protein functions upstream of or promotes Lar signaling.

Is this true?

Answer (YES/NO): NO